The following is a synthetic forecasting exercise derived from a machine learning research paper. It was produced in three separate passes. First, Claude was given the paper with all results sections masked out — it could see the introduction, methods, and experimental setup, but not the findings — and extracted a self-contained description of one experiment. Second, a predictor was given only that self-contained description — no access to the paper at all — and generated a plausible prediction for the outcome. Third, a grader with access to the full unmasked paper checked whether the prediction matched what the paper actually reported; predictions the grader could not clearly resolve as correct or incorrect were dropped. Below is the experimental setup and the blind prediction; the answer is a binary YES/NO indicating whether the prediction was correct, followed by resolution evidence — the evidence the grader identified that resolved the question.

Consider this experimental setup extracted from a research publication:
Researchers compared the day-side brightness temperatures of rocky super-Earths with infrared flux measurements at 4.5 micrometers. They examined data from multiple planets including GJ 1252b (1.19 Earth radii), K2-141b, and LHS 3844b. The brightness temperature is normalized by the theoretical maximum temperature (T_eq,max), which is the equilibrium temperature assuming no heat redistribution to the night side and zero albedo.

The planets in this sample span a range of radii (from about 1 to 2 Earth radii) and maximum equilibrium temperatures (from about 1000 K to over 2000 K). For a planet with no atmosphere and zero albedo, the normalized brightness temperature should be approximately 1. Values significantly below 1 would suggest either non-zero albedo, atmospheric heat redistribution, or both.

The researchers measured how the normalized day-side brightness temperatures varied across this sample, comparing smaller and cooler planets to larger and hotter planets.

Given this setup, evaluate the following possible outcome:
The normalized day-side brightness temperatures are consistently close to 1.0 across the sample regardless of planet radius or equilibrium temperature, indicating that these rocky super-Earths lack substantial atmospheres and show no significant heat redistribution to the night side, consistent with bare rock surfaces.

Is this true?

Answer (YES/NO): NO